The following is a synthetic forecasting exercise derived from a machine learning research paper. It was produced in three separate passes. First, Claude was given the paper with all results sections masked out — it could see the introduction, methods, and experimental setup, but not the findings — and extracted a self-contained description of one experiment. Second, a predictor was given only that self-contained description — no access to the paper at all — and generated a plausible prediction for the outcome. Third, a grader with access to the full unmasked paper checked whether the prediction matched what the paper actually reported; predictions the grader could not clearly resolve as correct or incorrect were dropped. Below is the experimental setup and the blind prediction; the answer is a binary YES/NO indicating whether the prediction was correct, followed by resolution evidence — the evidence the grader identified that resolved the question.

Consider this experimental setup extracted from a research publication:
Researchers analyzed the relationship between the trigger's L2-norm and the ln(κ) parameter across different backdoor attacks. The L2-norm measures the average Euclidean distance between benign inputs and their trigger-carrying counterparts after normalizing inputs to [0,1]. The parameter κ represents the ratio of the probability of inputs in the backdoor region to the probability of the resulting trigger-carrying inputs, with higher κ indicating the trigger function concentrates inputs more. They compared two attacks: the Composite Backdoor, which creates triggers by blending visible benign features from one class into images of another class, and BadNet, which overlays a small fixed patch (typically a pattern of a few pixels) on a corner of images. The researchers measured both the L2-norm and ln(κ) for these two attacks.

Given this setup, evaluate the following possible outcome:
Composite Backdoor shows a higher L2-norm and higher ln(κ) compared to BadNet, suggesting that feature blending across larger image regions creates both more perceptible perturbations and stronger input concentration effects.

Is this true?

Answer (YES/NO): YES